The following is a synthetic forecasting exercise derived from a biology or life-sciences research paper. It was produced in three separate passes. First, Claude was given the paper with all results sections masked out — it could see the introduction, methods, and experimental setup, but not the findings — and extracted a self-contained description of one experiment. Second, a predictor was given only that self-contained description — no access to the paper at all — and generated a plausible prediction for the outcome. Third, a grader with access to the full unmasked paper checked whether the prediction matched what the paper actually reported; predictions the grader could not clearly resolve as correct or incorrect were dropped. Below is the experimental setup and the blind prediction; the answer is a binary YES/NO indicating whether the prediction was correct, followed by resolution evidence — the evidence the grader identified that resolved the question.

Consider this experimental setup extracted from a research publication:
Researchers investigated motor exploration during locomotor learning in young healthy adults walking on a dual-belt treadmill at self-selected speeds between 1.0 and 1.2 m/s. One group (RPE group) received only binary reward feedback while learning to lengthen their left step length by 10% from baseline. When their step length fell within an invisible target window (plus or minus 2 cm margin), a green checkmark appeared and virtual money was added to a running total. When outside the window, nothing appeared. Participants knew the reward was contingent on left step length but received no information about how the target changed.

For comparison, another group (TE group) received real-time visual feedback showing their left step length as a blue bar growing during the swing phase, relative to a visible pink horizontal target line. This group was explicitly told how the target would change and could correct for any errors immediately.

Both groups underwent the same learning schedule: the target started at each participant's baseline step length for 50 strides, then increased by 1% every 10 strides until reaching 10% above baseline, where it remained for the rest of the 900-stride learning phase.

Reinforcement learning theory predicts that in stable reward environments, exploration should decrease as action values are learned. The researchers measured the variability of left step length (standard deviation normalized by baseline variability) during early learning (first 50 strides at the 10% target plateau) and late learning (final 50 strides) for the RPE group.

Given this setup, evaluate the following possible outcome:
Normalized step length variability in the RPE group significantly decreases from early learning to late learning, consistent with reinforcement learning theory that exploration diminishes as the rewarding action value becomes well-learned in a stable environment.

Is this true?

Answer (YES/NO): YES